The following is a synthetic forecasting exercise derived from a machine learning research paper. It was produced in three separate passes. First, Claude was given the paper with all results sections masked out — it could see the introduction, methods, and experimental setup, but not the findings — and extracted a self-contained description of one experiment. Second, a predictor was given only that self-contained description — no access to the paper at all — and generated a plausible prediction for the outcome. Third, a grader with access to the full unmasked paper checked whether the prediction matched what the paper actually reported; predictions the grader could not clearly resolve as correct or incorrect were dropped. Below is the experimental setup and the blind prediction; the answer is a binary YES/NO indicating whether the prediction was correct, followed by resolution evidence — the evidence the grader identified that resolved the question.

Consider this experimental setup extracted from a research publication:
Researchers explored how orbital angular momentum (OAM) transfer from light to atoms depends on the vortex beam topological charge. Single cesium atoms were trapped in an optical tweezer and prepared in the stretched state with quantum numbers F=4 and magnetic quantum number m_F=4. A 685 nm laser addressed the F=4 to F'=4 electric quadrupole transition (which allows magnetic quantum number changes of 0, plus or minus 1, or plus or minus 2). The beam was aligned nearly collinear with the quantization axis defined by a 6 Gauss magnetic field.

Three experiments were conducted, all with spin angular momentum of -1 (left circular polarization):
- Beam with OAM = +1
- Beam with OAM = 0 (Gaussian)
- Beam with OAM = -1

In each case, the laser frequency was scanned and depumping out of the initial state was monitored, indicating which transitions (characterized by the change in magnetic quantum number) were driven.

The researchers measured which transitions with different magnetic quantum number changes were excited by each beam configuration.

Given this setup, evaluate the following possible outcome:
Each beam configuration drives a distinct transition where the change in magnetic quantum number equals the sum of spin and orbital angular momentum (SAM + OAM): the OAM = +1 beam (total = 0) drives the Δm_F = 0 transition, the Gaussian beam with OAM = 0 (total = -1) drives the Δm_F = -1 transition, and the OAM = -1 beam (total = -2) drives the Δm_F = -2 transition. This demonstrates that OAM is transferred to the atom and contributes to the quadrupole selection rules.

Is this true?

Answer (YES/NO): YES